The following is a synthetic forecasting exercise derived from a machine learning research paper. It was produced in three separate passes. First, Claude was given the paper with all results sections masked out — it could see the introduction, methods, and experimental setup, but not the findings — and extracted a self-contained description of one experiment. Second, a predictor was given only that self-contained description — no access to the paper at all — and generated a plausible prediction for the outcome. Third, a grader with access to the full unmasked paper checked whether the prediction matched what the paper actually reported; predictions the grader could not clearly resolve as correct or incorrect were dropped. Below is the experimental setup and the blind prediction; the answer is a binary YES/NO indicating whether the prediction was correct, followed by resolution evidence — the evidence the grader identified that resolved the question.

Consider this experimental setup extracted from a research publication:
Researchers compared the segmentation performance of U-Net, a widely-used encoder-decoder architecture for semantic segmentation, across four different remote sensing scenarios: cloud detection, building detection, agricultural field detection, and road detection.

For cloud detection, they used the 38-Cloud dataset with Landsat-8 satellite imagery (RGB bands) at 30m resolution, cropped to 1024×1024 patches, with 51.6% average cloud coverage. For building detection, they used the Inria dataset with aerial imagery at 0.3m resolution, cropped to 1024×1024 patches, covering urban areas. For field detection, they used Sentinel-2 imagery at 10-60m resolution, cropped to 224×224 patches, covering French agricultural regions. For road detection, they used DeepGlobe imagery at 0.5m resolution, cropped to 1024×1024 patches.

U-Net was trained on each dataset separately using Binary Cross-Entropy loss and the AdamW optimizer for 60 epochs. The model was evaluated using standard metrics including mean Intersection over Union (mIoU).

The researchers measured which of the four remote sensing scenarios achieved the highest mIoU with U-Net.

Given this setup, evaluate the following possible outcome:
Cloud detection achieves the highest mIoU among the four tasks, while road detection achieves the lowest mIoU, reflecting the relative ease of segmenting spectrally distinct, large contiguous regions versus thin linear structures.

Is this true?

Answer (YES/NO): NO